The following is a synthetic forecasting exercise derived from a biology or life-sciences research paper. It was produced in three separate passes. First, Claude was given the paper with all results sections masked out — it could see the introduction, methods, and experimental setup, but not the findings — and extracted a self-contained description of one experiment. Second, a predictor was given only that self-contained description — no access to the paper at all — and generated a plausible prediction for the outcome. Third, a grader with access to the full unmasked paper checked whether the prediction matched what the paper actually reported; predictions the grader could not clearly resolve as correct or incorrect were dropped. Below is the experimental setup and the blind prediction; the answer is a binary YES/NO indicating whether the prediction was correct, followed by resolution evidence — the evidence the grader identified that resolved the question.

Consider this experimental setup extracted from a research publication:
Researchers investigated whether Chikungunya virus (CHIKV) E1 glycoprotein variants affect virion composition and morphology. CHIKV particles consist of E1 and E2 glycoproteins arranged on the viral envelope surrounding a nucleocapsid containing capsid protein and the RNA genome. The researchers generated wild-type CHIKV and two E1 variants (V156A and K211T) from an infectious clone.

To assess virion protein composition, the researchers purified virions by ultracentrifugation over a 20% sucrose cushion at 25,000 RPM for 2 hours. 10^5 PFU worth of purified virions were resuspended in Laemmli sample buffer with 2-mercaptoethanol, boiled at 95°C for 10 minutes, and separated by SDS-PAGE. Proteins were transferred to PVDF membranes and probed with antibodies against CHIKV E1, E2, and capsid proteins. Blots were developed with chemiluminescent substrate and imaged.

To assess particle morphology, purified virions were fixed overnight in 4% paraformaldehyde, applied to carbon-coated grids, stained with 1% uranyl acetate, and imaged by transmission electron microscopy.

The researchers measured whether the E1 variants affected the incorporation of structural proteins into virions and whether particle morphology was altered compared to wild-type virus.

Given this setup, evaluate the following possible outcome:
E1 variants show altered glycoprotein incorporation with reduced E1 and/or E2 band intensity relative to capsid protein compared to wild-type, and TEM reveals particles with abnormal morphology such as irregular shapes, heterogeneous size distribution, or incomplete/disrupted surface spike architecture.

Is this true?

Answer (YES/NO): NO